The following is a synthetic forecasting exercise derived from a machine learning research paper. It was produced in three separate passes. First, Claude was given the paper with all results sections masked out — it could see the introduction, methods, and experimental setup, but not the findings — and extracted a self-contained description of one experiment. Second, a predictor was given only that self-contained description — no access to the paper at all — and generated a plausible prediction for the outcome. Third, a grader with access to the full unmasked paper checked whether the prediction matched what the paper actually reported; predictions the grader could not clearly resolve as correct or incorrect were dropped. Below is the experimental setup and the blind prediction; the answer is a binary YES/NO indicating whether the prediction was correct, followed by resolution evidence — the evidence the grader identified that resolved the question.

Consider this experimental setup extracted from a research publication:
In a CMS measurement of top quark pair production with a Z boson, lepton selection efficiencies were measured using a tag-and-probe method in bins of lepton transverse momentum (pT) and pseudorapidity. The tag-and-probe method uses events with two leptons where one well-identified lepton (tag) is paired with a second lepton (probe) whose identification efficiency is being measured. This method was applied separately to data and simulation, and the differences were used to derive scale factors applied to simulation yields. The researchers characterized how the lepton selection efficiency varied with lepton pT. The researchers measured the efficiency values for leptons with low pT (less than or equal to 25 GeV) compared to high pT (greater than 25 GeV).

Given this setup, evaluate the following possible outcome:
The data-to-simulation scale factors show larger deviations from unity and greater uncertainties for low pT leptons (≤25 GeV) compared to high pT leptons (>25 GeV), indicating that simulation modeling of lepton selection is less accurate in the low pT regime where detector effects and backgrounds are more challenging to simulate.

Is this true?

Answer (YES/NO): NO